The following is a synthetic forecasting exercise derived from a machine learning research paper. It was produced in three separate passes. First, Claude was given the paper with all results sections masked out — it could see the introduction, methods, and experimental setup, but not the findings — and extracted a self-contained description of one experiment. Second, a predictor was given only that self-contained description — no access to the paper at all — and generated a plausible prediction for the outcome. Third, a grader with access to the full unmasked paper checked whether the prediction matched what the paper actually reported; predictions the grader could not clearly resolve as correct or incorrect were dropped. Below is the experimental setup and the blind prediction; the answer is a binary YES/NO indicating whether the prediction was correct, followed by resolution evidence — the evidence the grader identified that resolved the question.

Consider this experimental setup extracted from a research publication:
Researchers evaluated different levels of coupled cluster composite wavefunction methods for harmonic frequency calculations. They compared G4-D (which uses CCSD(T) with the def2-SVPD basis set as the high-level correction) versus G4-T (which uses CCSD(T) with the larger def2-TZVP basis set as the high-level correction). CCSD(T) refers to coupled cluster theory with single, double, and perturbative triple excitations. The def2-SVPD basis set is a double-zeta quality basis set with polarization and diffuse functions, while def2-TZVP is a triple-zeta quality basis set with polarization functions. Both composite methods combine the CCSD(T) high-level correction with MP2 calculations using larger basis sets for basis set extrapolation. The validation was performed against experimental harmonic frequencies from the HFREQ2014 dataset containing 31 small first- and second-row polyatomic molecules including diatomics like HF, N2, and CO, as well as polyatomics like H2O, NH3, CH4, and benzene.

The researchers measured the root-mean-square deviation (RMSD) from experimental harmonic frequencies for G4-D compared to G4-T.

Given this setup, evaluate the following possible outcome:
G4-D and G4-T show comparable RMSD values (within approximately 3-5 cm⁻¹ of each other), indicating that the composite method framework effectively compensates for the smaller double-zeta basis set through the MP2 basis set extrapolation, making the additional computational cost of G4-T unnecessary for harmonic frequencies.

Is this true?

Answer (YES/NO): NO